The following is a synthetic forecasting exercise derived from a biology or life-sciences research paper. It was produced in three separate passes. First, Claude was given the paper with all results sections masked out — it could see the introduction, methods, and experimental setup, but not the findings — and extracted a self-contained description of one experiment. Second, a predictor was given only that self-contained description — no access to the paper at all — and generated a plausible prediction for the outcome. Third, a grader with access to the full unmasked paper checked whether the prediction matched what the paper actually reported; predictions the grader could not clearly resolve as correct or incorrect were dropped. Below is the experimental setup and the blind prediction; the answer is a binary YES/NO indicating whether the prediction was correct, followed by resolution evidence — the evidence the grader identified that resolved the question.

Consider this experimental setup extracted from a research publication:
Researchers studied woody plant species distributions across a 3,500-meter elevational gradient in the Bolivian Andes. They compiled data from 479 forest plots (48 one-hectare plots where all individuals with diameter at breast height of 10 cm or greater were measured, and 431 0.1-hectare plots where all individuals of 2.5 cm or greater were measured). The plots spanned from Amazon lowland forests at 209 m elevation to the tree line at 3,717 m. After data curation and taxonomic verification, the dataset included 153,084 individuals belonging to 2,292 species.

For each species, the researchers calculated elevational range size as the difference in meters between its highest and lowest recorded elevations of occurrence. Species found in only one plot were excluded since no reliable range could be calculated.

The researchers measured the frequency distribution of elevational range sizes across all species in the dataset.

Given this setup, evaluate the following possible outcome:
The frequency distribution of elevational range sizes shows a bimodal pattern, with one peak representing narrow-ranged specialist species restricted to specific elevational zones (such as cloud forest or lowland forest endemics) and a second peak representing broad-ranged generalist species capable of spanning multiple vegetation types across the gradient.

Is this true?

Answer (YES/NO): NO